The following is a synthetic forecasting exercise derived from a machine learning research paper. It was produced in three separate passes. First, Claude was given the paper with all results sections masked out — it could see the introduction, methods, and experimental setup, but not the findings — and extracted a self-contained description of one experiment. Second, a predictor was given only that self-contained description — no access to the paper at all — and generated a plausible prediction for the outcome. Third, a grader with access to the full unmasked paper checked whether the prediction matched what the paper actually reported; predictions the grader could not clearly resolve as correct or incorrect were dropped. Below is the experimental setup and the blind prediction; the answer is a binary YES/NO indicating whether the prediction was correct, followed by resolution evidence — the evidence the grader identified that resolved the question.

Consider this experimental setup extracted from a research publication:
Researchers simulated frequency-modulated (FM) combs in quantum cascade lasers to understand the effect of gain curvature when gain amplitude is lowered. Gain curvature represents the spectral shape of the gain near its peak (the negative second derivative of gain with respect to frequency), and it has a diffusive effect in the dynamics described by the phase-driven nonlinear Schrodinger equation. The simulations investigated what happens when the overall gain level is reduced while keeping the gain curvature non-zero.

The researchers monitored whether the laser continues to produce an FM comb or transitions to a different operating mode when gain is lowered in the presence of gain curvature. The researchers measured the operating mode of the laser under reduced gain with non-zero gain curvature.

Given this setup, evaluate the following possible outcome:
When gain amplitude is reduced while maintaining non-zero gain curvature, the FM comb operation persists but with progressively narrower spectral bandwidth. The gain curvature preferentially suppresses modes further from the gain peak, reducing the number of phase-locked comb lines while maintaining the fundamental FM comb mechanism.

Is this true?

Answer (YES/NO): NO